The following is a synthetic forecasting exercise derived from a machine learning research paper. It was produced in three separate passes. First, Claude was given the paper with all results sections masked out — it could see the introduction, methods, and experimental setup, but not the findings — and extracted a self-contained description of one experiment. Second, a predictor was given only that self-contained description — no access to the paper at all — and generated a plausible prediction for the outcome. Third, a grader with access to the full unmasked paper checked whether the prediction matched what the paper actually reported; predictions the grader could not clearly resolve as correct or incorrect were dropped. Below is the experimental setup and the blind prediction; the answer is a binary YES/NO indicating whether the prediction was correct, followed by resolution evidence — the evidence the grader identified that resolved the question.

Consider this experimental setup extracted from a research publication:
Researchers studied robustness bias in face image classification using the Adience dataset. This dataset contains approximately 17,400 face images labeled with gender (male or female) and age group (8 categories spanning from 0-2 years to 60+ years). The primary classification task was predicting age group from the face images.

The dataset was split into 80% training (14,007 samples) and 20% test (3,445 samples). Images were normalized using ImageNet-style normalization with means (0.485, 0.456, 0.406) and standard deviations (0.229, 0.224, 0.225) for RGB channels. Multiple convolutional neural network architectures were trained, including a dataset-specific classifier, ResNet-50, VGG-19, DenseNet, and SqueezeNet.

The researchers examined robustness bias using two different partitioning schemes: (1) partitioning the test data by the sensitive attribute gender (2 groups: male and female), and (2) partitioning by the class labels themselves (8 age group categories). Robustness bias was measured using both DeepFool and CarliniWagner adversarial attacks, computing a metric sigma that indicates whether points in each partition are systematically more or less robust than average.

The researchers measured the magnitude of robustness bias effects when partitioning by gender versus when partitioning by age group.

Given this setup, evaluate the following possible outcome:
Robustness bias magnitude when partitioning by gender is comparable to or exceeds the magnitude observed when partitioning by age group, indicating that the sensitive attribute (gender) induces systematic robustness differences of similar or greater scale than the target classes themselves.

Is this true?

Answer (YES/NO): NO